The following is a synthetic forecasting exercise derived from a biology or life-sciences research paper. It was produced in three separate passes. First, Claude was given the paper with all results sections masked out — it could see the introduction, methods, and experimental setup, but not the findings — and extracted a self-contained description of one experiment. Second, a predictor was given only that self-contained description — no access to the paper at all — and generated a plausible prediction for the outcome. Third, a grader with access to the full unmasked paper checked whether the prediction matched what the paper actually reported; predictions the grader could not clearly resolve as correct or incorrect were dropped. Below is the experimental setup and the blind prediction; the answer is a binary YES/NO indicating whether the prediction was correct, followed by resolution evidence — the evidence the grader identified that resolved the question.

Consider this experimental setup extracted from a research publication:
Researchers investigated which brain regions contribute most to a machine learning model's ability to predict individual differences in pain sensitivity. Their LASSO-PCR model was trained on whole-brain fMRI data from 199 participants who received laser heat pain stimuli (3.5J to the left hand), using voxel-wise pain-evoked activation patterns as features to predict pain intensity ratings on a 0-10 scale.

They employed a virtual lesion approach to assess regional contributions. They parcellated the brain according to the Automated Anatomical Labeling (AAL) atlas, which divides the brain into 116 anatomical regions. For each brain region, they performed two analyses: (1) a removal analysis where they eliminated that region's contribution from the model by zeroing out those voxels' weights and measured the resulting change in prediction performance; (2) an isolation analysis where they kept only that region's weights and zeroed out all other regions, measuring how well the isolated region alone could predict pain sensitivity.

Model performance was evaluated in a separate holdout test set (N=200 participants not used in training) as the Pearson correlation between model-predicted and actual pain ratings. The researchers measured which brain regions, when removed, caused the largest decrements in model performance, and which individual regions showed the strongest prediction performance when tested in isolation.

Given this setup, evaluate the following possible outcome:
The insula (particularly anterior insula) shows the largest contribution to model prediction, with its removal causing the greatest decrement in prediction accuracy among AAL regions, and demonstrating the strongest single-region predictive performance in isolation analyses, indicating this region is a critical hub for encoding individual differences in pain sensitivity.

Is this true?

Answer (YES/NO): NO